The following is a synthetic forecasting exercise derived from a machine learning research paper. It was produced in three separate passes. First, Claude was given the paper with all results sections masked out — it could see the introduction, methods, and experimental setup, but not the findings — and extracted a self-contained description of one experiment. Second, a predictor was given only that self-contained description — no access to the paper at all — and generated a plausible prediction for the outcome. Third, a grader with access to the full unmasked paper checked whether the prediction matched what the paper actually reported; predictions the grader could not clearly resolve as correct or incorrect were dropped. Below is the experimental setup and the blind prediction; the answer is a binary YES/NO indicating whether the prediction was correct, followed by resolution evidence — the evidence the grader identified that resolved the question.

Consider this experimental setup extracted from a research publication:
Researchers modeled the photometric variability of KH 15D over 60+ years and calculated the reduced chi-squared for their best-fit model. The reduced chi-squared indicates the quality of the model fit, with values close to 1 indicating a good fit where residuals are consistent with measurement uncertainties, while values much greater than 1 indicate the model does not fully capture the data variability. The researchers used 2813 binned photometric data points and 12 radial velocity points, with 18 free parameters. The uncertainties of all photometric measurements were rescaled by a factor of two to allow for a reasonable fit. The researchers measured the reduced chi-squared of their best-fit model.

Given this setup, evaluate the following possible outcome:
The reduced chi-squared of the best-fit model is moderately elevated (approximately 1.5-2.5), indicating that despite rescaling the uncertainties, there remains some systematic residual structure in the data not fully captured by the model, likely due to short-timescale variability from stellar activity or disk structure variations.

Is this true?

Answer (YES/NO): NO